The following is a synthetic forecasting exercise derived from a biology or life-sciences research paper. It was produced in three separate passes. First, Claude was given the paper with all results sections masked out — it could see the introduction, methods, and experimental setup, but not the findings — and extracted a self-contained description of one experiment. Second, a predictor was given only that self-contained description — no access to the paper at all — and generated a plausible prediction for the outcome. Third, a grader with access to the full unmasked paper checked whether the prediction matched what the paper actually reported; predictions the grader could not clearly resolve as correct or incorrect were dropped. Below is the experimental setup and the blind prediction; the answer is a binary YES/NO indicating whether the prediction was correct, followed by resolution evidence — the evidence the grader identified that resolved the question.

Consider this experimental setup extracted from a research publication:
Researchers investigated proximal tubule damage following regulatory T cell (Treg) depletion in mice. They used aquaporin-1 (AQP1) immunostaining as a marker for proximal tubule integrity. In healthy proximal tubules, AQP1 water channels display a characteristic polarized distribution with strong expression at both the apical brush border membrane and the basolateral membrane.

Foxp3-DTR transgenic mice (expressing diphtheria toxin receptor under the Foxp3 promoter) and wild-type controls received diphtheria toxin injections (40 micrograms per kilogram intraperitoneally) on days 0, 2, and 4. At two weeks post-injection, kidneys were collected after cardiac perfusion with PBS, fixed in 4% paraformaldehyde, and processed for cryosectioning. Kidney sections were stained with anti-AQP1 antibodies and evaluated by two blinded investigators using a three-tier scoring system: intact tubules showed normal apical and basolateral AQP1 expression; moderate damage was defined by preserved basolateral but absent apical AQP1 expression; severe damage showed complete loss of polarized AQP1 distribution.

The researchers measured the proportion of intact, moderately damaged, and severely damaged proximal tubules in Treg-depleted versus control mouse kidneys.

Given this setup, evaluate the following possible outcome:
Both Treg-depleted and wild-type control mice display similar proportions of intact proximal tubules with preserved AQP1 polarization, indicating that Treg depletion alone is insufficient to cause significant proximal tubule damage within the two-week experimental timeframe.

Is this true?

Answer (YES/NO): NO